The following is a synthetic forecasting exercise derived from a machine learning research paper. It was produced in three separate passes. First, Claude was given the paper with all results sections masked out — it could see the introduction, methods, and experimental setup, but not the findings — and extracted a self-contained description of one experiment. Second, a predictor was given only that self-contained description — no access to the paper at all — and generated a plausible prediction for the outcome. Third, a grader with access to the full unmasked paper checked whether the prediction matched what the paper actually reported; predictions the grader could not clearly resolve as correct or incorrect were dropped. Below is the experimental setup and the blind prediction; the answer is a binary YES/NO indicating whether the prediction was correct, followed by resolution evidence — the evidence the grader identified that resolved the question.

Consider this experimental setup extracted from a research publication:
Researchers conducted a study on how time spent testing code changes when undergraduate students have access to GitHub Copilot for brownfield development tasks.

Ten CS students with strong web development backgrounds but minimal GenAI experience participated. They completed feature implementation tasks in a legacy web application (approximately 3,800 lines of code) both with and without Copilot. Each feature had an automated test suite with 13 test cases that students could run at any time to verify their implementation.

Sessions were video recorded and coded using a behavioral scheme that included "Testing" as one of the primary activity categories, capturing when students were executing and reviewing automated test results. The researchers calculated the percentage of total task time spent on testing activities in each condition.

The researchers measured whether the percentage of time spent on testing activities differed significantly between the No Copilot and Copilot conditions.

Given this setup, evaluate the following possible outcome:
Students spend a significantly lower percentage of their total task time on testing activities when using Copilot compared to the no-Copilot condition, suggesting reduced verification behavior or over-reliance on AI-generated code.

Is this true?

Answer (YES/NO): NO